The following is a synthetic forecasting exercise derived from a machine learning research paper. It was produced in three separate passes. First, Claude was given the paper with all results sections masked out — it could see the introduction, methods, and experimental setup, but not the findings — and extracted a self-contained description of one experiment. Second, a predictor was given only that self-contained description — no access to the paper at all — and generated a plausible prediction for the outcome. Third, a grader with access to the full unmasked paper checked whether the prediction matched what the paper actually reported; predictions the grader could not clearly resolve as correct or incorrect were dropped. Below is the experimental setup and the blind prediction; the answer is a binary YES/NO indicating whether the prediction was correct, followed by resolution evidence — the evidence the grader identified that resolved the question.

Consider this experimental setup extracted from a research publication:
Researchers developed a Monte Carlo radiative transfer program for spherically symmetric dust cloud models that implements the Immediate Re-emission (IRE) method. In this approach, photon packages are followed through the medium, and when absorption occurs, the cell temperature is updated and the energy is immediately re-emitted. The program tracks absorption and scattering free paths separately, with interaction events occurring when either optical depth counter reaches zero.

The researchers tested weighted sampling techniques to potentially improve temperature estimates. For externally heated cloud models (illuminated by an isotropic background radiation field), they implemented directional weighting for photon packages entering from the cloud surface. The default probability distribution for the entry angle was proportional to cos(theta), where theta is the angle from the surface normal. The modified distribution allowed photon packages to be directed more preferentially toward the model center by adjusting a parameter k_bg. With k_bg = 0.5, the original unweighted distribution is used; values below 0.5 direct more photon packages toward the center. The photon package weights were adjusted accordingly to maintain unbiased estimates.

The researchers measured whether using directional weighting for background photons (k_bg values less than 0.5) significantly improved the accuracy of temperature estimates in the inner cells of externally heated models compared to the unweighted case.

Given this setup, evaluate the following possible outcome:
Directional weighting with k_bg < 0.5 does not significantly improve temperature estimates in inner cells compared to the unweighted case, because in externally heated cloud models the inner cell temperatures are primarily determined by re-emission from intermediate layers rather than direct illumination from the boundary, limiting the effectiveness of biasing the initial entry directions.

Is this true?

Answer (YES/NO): NO